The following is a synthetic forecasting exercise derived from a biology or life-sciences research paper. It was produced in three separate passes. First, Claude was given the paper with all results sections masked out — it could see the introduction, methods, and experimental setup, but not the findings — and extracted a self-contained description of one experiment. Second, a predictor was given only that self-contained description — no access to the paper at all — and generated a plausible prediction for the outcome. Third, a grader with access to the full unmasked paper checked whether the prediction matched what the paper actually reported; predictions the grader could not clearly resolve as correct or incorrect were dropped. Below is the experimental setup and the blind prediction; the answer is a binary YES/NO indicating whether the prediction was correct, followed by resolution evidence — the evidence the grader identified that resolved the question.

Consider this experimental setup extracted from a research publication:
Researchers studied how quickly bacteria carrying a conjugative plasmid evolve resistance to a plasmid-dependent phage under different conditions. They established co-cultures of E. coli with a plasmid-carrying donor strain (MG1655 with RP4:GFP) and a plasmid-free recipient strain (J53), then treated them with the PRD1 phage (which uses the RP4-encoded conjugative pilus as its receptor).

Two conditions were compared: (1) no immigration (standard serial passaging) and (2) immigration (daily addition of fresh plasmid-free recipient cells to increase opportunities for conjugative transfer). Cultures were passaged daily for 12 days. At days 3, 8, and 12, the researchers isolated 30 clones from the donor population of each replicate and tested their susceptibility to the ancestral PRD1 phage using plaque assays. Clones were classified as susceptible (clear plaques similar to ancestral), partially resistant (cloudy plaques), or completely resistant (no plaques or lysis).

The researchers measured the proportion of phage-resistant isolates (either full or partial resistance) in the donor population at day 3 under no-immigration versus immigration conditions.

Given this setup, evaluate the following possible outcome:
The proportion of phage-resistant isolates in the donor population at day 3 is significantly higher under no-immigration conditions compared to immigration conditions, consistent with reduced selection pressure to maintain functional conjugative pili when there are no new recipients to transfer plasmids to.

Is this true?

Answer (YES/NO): YES